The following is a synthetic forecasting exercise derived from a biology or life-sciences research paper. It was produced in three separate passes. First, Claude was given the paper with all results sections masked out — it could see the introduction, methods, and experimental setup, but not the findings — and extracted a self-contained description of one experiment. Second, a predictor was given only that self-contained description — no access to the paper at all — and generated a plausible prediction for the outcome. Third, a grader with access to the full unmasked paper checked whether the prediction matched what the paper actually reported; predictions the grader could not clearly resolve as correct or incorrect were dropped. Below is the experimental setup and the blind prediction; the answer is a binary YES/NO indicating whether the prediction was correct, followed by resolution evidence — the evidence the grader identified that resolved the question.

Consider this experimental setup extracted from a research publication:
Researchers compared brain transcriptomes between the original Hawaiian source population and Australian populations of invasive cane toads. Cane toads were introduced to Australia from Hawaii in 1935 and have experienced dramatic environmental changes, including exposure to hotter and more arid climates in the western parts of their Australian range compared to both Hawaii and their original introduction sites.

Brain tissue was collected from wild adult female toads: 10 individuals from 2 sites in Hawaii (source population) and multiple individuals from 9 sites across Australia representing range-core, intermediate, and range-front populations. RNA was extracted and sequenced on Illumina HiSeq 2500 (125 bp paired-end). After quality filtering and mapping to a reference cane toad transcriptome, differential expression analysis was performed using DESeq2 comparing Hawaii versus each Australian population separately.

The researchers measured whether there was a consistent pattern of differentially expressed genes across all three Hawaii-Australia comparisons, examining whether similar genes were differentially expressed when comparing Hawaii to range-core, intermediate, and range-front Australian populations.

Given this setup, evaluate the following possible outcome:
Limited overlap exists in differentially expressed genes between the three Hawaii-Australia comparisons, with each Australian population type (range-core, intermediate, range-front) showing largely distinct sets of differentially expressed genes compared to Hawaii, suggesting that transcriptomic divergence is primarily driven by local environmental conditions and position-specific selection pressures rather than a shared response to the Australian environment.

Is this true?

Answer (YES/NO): NO